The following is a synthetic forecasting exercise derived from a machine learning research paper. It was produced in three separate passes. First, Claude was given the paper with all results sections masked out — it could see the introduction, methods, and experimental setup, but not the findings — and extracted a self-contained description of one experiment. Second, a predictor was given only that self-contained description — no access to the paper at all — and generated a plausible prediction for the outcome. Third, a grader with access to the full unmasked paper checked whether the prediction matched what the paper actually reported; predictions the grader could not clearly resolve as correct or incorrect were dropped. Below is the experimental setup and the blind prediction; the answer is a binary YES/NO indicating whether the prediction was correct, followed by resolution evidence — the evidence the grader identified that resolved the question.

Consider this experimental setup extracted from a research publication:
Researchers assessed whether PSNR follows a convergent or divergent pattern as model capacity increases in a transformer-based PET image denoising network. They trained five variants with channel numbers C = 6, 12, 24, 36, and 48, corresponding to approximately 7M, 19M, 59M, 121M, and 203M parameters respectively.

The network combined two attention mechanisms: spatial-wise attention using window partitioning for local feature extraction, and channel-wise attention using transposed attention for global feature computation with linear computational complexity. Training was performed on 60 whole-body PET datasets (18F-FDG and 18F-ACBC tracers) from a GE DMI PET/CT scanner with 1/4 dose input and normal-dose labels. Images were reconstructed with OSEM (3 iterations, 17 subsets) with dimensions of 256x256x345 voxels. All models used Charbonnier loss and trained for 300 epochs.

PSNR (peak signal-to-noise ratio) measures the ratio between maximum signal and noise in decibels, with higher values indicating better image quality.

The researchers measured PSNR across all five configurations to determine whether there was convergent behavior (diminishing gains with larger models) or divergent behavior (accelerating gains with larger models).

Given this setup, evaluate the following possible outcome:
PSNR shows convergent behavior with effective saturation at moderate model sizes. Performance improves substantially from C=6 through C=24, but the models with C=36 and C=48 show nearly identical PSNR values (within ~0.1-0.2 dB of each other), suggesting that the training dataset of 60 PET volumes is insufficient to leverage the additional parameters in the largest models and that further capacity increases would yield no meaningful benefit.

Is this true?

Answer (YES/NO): NO